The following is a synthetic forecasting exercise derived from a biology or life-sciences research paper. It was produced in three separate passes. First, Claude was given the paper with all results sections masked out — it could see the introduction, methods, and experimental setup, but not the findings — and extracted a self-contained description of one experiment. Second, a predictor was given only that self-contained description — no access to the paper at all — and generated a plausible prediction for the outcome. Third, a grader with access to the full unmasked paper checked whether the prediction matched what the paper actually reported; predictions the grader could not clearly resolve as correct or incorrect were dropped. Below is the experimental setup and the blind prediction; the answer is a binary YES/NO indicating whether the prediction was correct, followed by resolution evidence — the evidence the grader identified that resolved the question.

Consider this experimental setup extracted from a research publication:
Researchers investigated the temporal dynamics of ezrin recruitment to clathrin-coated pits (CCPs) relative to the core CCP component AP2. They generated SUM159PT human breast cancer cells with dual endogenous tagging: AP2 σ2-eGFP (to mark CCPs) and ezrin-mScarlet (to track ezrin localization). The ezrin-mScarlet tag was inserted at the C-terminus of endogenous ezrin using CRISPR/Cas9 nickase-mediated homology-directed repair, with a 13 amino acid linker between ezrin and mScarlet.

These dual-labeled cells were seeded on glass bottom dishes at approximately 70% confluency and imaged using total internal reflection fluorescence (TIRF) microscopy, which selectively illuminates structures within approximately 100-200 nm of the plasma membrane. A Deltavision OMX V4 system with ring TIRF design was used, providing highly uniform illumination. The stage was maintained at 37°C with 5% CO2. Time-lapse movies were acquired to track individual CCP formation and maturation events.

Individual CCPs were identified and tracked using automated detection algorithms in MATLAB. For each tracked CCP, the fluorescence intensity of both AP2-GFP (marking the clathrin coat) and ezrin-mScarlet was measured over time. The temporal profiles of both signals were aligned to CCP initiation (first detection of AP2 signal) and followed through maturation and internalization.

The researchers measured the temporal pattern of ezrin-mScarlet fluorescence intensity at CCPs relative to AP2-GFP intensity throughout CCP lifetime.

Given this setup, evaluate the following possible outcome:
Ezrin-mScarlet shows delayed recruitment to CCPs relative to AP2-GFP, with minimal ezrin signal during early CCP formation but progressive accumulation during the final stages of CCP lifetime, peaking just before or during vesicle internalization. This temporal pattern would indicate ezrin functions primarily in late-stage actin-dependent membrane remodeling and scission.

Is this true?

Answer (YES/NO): NO